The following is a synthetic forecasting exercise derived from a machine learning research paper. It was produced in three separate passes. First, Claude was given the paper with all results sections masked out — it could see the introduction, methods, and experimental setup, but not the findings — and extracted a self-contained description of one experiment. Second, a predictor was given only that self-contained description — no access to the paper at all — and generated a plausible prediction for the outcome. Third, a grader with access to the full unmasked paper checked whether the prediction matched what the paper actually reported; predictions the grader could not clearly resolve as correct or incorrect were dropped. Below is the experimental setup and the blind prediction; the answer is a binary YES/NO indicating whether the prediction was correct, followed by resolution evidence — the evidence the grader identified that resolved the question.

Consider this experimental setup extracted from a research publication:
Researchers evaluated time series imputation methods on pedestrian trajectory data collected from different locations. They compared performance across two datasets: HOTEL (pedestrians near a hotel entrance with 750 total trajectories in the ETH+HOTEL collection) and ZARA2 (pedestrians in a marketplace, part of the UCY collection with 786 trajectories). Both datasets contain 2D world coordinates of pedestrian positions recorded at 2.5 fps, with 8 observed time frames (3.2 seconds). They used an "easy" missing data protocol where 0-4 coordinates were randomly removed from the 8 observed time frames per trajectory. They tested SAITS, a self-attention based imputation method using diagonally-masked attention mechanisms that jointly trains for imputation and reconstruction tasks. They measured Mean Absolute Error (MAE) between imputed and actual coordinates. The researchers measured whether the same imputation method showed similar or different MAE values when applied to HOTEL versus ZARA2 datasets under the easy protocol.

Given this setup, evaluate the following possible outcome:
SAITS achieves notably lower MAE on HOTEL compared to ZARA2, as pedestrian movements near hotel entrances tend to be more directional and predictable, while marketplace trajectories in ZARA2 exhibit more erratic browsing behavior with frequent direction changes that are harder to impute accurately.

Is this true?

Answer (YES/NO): NO